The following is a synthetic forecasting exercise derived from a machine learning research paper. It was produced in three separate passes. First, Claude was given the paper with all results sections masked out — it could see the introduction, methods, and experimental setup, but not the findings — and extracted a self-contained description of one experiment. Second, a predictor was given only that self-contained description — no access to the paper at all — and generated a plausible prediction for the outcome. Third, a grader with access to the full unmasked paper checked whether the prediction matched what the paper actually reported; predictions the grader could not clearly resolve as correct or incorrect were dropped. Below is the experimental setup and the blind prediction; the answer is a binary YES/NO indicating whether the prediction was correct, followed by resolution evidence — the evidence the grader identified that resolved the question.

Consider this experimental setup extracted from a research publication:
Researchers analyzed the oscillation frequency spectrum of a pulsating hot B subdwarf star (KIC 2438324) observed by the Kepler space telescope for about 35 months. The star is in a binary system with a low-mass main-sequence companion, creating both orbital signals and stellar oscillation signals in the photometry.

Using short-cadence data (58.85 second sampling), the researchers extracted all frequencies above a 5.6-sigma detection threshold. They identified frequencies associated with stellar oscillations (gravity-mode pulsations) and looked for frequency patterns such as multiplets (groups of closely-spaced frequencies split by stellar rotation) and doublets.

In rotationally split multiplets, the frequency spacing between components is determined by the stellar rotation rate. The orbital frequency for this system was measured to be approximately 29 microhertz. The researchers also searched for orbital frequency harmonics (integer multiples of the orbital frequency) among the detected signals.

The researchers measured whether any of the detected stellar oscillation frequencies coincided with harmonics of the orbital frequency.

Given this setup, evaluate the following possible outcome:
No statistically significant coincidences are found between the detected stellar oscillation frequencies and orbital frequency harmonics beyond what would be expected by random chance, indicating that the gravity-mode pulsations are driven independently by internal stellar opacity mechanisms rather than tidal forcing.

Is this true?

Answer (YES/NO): NO